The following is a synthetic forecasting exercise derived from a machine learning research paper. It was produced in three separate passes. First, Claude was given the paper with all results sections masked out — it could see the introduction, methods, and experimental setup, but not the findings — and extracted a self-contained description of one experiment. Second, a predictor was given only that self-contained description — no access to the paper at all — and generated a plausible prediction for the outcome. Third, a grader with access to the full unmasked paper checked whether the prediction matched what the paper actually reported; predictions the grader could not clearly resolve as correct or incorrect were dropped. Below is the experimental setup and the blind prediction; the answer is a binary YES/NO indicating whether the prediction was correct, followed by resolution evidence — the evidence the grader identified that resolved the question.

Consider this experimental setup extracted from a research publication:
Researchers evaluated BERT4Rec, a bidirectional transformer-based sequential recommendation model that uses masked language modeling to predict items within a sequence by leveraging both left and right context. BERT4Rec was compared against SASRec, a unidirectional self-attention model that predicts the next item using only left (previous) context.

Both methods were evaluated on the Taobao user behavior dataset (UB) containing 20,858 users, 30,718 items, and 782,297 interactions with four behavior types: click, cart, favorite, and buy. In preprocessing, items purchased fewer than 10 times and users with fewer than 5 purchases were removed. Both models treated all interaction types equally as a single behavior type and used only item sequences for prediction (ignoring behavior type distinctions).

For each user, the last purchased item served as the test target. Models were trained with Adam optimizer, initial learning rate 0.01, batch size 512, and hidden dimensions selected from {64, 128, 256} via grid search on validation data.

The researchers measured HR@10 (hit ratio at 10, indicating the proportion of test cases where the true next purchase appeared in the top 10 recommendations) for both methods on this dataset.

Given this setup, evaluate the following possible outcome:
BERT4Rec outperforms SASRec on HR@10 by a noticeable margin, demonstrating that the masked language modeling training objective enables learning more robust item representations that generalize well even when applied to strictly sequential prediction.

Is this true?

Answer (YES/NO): NO